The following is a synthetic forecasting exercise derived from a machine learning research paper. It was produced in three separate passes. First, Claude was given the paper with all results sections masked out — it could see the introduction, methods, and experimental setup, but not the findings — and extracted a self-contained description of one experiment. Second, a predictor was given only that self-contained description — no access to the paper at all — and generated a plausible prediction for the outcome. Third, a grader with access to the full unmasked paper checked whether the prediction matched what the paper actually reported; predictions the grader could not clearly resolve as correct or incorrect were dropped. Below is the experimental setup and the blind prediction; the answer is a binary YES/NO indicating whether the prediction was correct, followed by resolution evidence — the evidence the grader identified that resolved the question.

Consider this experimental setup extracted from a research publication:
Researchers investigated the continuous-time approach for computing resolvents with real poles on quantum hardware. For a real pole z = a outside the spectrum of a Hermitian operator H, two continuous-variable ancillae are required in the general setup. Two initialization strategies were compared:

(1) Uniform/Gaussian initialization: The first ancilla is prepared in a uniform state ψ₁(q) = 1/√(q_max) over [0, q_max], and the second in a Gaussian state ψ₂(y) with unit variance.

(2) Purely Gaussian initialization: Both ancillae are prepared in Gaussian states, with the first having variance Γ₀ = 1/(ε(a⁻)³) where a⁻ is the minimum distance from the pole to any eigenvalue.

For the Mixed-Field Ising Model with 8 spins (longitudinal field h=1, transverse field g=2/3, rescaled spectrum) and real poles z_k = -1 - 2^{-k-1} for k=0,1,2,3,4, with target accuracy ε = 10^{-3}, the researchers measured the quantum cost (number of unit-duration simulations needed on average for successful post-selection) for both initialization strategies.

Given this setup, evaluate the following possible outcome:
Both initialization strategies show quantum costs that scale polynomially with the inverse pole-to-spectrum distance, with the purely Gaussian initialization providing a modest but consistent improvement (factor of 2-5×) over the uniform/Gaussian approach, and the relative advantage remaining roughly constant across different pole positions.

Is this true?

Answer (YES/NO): NO